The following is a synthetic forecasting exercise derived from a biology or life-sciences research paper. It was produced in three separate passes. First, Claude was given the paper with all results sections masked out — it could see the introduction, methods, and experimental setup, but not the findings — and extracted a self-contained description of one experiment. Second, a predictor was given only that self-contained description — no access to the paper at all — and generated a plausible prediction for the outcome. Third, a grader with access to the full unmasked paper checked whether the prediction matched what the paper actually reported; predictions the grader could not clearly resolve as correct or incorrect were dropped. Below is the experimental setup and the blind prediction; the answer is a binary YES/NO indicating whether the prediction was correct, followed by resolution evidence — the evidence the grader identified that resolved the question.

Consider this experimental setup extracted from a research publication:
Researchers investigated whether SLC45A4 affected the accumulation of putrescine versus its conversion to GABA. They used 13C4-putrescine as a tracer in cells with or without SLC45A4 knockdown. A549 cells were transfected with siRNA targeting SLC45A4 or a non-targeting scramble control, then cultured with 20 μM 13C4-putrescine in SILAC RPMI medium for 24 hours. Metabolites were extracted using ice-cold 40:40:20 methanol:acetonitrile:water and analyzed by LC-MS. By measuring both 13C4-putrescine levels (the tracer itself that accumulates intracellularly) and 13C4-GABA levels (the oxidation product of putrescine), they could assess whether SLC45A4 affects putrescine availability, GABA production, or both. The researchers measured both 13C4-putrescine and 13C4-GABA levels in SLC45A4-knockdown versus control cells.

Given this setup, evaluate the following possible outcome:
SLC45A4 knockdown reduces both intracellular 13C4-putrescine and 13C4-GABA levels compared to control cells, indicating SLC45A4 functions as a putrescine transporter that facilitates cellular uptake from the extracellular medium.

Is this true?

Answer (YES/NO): NO